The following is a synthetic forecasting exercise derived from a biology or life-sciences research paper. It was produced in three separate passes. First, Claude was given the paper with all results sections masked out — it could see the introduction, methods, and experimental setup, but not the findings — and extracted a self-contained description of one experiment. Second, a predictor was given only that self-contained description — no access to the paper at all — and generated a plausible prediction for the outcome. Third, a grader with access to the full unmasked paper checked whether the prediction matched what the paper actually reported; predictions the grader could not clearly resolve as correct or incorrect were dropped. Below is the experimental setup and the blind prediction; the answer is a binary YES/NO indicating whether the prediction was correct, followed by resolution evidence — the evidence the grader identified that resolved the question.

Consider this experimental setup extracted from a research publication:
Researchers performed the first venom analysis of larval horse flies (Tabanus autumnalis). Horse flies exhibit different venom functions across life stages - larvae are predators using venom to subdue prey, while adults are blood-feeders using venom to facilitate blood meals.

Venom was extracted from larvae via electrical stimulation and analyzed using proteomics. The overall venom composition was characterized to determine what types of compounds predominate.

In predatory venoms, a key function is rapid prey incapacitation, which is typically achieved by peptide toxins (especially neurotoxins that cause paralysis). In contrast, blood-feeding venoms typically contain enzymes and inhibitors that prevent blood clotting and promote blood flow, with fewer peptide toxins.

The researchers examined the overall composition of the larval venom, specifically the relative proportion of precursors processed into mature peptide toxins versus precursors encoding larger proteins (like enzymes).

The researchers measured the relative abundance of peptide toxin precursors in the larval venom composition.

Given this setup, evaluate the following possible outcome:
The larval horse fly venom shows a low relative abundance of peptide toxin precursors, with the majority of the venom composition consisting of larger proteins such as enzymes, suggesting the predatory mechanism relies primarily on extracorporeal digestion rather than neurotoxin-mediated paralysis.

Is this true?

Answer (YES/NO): NO